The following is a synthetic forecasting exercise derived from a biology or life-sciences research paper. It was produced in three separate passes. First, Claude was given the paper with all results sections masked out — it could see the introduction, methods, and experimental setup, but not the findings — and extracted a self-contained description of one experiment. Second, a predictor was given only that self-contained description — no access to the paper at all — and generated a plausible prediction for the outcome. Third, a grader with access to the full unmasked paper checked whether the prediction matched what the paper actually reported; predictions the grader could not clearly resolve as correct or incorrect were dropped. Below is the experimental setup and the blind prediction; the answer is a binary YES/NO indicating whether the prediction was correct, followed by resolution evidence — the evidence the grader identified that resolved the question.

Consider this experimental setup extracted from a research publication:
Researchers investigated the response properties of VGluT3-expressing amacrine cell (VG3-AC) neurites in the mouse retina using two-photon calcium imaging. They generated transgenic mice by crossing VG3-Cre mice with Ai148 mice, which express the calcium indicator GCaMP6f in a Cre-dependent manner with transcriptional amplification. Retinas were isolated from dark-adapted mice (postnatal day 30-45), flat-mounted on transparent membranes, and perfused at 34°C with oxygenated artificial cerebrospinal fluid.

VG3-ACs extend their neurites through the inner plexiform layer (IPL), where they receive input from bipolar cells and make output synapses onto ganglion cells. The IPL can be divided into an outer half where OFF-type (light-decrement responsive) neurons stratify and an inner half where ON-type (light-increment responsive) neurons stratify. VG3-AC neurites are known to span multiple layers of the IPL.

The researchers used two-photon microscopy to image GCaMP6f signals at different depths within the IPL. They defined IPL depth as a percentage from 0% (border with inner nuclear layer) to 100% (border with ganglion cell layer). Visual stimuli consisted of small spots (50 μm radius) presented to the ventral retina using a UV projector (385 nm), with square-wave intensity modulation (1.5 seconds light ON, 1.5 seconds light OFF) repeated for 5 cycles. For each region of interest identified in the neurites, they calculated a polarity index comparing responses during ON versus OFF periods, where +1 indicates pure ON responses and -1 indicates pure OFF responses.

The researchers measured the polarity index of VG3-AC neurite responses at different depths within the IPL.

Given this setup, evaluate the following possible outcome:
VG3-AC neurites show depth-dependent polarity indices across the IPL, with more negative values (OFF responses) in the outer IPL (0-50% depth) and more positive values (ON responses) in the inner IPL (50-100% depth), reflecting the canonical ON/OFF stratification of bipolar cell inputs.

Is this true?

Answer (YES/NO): NO